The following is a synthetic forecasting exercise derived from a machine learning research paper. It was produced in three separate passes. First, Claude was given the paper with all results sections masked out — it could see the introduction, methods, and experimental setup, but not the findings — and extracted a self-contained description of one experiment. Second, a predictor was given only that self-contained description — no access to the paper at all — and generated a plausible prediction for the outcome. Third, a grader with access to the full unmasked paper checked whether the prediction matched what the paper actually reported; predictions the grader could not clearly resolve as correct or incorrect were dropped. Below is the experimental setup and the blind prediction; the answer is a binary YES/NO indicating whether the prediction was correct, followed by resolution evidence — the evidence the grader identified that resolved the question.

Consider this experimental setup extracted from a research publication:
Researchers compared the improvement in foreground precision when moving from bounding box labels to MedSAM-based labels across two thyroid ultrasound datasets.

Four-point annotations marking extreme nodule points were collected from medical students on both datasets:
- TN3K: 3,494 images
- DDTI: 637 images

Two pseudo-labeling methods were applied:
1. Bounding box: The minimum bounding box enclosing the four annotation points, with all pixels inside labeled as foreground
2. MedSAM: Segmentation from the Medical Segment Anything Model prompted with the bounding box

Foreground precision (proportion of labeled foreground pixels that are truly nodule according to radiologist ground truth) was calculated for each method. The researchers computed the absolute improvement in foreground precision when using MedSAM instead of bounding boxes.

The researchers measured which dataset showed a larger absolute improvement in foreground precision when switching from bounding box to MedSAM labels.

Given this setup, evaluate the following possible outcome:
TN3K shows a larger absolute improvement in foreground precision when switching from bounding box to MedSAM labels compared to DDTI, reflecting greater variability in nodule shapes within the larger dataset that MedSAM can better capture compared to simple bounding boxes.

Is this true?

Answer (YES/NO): YES